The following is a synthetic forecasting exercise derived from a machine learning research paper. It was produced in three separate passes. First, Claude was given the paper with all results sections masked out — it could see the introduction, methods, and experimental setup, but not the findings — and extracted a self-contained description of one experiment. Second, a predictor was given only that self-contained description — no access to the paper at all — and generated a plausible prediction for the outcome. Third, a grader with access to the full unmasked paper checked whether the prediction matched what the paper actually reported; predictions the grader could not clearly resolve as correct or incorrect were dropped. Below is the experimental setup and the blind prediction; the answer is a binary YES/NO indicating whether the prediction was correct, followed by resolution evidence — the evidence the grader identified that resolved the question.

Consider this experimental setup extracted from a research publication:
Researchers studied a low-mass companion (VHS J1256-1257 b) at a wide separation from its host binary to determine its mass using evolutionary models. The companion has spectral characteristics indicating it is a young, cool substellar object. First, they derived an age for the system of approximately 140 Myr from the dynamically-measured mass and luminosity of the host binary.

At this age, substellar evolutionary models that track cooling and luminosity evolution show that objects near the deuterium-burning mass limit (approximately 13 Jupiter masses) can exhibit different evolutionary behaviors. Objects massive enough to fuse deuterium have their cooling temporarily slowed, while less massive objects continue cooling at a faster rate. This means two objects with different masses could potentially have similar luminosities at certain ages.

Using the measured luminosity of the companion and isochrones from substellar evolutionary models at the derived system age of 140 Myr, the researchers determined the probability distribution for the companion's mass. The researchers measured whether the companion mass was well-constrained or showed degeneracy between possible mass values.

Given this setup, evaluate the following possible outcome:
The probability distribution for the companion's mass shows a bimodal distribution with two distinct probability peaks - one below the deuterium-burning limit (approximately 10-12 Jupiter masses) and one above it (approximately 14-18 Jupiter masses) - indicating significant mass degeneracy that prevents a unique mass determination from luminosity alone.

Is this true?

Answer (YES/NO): YES